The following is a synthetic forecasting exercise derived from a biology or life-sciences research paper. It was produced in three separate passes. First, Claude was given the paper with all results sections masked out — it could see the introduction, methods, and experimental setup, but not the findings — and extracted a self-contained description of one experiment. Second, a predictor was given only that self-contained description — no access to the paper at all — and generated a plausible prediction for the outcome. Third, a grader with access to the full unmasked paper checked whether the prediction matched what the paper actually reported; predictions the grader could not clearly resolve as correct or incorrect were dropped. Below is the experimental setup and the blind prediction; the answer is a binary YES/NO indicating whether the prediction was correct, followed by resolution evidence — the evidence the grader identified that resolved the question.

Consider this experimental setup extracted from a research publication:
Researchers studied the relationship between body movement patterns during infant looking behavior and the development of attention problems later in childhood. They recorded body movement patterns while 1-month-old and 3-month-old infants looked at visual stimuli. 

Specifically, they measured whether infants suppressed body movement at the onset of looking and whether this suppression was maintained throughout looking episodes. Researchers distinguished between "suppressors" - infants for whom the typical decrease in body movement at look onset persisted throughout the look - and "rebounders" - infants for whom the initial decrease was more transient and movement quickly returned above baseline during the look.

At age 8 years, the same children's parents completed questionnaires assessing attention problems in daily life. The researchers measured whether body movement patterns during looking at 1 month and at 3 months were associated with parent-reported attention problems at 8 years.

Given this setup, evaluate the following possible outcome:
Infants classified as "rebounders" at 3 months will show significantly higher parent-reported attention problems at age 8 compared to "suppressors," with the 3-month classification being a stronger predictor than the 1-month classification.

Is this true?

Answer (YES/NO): YES